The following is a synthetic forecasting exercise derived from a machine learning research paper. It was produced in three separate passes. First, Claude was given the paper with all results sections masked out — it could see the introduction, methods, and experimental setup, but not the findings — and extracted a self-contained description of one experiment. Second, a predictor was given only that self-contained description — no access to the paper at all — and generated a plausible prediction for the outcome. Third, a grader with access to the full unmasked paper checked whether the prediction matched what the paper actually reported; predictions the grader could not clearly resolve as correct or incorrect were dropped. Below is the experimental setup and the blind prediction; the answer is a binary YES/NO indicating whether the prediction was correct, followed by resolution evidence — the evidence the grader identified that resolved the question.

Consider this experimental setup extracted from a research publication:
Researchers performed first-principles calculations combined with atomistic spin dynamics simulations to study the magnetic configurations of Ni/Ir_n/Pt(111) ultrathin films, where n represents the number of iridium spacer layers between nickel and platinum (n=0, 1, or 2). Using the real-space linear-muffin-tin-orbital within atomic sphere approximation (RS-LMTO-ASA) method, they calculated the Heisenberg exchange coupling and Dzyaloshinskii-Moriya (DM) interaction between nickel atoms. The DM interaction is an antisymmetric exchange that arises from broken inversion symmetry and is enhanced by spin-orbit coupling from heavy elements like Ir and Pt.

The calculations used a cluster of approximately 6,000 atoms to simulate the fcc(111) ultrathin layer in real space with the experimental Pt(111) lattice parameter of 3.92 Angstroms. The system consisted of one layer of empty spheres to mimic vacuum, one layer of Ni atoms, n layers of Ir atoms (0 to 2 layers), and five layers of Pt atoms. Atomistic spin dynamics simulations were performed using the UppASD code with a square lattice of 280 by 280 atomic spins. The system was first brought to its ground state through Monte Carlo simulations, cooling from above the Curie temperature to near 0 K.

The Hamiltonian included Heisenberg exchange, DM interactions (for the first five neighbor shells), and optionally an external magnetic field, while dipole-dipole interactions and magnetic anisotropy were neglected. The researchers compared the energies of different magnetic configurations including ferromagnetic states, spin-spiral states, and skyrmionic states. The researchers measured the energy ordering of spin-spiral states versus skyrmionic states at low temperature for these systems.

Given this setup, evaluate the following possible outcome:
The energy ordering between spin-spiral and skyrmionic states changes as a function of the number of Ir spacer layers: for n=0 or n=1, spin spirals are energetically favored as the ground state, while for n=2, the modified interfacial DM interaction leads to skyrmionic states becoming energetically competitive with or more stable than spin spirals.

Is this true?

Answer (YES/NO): NO